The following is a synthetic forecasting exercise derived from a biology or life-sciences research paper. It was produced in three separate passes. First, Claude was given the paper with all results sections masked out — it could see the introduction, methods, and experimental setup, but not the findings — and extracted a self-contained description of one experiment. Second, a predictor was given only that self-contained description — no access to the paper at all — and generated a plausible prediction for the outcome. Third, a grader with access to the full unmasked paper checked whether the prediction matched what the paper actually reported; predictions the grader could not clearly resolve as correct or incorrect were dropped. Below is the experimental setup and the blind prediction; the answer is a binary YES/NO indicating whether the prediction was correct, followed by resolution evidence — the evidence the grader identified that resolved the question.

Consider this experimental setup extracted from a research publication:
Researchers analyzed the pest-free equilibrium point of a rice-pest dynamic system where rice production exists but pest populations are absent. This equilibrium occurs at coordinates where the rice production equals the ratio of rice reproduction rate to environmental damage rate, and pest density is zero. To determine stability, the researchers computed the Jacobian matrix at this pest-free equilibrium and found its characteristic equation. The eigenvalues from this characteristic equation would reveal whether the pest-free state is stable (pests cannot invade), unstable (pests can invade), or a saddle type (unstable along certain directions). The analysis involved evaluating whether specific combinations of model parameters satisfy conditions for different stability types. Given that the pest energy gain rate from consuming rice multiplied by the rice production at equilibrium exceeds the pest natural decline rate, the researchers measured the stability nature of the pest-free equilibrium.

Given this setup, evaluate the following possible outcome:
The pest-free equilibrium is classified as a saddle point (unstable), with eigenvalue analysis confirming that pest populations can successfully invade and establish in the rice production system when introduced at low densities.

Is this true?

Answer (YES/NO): YES